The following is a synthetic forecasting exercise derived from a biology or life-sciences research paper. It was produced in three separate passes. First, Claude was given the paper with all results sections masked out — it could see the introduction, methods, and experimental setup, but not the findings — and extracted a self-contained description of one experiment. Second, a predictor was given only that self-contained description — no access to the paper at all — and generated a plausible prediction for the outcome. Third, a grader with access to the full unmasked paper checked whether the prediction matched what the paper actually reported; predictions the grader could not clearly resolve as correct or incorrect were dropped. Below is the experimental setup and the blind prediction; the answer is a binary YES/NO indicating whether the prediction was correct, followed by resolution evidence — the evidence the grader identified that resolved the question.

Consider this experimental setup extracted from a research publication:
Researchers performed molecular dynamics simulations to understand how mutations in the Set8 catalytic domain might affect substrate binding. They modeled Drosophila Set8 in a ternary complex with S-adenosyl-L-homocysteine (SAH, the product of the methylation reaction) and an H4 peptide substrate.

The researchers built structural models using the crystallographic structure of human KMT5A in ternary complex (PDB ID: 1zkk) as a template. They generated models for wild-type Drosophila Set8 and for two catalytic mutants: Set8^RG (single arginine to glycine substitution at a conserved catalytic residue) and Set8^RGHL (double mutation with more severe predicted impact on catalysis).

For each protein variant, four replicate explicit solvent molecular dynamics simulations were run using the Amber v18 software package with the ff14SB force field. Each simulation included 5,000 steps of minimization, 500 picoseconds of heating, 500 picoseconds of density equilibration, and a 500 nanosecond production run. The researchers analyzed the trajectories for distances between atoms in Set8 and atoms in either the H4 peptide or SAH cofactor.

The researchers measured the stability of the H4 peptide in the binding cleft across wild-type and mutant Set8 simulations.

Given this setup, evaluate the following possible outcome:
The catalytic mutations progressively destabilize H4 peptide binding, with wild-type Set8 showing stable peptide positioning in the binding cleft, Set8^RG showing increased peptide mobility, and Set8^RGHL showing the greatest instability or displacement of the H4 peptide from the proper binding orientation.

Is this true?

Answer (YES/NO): NO